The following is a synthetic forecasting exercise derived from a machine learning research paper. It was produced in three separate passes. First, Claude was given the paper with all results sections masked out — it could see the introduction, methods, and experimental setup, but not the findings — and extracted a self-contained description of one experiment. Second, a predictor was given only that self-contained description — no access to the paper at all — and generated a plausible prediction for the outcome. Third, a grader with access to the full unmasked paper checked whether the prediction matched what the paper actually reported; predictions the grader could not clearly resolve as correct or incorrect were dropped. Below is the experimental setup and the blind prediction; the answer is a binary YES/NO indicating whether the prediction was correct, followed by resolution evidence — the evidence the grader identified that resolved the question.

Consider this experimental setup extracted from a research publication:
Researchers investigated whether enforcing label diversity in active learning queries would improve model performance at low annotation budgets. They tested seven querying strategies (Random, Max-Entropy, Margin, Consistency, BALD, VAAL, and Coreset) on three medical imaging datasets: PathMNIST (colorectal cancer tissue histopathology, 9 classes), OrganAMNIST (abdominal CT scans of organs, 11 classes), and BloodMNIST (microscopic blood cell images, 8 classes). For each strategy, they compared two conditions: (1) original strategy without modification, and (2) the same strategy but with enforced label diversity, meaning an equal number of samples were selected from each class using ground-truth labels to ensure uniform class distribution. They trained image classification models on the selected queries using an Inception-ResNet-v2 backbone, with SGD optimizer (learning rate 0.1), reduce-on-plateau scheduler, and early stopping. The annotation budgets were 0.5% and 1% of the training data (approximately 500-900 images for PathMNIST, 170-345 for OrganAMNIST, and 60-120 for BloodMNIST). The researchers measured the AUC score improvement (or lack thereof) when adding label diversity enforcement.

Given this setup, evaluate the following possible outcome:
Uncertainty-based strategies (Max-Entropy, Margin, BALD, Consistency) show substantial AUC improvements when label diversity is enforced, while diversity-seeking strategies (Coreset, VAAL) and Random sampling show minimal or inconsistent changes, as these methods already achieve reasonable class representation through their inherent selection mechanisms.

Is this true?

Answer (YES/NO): NO